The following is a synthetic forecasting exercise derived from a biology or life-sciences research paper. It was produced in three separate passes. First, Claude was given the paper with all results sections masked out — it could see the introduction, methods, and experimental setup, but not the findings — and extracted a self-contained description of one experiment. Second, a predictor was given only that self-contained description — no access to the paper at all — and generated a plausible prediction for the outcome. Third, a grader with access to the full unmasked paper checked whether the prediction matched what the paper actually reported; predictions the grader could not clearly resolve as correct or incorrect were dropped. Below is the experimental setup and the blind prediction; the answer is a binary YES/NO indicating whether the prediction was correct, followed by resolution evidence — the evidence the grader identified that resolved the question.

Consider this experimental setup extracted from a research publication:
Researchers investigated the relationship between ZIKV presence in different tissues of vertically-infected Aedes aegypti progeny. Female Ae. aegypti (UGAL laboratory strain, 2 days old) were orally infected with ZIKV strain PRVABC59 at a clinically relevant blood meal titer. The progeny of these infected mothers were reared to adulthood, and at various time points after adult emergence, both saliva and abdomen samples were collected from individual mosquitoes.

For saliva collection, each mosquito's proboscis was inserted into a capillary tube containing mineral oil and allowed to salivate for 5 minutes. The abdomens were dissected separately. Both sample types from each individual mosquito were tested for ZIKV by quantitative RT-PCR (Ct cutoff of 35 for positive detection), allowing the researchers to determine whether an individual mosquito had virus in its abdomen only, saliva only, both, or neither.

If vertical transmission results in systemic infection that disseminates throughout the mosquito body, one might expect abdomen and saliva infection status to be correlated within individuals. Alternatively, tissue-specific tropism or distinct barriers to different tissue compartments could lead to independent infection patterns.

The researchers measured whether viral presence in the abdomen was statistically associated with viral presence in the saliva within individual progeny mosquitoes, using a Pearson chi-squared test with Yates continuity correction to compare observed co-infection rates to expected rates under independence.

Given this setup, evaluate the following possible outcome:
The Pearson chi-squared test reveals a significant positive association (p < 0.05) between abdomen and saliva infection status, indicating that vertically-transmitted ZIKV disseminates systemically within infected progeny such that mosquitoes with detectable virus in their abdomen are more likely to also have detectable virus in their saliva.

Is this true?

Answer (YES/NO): NO